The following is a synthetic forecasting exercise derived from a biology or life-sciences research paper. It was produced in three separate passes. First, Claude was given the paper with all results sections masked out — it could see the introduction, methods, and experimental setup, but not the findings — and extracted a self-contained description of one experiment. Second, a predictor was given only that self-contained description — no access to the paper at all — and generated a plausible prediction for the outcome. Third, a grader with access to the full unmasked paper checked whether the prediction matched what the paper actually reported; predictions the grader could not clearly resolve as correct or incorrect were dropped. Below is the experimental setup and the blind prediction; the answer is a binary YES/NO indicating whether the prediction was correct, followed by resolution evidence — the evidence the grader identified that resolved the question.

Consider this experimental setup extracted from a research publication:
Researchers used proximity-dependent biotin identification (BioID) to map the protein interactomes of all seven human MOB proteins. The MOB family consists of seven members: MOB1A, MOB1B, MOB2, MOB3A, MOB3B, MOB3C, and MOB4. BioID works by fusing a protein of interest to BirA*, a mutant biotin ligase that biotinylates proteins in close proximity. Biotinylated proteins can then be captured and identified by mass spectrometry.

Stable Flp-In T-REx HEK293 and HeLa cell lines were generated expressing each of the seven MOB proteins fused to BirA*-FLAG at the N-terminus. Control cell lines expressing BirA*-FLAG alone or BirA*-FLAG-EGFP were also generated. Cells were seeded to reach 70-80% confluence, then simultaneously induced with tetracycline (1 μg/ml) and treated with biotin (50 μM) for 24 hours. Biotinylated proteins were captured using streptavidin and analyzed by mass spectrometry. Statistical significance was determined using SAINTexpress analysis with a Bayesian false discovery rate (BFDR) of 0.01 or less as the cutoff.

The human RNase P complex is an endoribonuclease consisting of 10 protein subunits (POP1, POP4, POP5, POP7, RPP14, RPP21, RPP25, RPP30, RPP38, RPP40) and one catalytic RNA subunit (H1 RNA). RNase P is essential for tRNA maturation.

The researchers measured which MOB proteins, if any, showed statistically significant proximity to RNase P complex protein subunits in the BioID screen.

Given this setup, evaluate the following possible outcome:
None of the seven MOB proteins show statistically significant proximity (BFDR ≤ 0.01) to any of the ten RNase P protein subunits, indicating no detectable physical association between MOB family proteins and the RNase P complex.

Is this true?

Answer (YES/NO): NO